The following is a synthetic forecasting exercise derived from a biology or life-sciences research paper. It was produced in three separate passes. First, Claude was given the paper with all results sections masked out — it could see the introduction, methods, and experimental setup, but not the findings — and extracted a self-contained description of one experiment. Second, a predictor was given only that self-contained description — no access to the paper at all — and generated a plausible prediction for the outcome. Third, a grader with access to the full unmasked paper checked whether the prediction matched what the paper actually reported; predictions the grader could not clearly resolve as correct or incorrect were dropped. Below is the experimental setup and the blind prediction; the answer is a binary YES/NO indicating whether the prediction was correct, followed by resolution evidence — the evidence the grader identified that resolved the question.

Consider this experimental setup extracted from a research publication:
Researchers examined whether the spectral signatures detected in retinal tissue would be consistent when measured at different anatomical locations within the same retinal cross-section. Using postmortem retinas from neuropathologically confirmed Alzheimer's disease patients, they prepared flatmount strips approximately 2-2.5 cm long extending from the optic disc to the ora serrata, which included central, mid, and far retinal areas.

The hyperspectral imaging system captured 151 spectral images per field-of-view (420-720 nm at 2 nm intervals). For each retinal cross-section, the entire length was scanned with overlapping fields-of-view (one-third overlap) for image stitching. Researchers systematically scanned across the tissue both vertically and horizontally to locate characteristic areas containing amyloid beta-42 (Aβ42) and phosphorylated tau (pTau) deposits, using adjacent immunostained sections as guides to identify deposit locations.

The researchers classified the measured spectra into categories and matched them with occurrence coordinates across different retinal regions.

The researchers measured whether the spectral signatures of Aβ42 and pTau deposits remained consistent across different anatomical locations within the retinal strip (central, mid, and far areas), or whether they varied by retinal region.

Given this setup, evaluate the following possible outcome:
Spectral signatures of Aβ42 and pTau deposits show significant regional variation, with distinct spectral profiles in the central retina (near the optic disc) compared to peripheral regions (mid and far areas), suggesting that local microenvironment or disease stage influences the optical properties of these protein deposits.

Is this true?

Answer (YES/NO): NO